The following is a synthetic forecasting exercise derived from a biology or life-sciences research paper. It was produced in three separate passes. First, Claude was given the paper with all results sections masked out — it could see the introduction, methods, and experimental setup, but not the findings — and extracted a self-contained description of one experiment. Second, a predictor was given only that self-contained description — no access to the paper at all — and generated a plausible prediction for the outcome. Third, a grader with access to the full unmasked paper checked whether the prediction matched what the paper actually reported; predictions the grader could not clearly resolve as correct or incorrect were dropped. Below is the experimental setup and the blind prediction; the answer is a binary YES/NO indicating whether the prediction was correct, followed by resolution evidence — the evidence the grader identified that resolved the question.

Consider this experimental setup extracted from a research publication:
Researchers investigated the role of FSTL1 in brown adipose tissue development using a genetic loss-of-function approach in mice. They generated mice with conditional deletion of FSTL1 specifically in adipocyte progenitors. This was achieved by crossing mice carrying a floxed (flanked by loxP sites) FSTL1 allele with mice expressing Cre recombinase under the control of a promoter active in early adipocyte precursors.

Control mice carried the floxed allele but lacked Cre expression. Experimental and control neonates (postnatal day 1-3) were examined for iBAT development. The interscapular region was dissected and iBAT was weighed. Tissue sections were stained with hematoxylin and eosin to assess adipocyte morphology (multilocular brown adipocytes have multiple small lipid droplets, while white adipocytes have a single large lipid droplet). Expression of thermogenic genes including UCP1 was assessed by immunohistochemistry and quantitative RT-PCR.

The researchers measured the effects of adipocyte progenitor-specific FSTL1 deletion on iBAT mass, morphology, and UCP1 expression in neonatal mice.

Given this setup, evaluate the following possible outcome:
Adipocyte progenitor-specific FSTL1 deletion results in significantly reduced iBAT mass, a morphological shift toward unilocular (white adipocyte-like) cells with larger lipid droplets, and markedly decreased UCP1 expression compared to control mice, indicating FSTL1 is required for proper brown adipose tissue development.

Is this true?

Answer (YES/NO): NO